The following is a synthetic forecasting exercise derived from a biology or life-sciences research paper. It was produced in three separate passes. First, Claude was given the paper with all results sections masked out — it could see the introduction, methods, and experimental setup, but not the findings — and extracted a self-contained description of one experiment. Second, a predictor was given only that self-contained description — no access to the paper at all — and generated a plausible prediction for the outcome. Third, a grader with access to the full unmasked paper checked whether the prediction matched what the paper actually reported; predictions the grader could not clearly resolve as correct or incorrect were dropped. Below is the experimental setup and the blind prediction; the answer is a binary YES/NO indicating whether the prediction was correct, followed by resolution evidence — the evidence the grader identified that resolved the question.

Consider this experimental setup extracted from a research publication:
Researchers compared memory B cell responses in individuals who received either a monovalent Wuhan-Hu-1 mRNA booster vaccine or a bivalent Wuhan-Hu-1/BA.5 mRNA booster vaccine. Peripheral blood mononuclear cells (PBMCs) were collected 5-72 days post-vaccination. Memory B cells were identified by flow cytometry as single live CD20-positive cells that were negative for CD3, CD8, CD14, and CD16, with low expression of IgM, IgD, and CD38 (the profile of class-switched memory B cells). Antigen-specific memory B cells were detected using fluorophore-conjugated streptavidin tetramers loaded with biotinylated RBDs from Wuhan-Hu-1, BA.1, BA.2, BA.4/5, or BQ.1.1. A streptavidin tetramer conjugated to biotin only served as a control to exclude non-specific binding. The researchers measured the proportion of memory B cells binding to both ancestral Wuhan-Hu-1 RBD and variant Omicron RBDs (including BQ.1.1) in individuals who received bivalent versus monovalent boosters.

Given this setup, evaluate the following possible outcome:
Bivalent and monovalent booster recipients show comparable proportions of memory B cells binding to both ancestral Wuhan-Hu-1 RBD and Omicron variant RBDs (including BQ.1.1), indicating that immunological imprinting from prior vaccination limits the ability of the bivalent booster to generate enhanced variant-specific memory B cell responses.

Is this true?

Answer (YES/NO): NO